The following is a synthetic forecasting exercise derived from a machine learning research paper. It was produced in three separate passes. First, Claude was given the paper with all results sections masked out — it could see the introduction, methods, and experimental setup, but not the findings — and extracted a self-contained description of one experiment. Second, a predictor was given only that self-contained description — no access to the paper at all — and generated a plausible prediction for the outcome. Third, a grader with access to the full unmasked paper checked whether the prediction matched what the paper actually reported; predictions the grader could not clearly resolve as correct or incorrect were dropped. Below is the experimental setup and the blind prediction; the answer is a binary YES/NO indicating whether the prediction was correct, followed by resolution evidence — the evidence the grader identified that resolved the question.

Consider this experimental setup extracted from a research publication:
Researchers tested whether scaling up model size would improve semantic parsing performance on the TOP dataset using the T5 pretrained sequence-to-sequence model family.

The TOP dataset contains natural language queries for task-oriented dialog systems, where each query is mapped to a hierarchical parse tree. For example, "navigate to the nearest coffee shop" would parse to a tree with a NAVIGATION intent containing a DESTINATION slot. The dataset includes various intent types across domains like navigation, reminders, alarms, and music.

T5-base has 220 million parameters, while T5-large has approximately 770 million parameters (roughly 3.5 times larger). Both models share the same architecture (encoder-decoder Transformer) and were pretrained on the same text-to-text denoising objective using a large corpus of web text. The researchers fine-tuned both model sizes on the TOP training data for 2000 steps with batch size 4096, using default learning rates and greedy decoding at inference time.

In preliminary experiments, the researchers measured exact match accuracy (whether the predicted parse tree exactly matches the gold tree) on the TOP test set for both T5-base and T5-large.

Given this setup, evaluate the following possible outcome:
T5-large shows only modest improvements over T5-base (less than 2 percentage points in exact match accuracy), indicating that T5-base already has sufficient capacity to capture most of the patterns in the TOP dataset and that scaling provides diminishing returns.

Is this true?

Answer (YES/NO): NO